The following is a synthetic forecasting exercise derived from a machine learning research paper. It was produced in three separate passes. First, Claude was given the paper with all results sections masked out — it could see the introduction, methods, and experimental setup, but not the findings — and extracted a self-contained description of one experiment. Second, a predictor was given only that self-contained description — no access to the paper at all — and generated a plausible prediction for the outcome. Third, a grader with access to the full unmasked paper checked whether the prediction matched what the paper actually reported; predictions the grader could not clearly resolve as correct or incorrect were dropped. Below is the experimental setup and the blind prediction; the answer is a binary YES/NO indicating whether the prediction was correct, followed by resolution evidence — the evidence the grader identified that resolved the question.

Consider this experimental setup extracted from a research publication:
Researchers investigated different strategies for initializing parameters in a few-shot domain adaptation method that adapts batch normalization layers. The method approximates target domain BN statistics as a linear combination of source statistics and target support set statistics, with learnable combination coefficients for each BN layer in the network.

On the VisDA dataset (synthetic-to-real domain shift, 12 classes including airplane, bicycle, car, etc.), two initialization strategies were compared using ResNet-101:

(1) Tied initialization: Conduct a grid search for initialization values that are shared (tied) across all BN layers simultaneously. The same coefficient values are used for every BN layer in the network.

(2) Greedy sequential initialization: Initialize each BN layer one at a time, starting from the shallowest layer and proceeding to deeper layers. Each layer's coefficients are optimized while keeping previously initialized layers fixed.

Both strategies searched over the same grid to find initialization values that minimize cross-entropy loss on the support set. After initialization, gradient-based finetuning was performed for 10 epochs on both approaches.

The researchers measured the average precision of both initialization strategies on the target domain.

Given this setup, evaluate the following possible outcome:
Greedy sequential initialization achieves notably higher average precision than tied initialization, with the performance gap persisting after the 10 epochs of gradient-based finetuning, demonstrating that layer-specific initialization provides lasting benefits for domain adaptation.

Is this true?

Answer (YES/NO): NO